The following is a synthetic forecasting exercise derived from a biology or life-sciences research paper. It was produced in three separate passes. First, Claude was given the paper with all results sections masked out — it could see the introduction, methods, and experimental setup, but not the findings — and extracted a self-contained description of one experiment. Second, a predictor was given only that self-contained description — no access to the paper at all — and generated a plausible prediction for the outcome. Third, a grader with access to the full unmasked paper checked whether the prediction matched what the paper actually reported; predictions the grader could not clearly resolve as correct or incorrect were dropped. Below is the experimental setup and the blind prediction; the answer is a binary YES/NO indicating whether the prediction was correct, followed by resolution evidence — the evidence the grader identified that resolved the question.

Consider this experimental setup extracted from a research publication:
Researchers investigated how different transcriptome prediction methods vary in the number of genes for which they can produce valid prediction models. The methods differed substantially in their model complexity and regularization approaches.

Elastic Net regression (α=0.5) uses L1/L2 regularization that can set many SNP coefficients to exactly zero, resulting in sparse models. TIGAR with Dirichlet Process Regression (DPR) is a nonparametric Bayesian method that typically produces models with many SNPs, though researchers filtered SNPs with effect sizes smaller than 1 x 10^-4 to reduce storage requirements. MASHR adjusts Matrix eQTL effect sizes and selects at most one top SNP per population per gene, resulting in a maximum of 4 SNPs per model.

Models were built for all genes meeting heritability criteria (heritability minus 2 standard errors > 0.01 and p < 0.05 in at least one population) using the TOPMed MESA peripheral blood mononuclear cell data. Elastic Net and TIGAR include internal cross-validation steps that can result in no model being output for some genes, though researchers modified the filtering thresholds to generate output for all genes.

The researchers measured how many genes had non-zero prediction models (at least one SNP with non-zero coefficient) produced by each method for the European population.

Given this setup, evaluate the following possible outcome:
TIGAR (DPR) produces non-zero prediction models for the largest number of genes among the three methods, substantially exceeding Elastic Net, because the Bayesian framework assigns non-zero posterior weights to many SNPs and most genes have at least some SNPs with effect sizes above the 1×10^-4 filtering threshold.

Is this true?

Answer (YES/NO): NO